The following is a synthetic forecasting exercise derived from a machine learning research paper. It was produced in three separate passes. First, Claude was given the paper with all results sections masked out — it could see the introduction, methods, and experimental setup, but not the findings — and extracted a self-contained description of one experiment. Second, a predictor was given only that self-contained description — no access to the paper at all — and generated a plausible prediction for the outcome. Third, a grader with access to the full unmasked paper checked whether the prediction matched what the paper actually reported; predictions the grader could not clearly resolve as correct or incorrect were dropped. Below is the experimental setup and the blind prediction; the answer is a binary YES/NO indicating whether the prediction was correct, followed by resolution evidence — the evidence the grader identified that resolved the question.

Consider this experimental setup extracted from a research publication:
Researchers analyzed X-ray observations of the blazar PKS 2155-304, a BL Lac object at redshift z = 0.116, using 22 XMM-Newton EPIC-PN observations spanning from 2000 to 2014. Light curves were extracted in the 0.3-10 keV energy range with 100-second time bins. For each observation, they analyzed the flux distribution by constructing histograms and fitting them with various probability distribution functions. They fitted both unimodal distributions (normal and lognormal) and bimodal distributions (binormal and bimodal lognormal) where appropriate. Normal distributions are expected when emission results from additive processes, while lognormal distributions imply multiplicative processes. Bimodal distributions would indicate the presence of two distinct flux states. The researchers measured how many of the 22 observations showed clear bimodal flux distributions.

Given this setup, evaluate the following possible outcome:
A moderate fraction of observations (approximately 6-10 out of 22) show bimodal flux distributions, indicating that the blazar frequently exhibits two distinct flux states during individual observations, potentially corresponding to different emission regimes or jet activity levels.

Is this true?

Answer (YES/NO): YES